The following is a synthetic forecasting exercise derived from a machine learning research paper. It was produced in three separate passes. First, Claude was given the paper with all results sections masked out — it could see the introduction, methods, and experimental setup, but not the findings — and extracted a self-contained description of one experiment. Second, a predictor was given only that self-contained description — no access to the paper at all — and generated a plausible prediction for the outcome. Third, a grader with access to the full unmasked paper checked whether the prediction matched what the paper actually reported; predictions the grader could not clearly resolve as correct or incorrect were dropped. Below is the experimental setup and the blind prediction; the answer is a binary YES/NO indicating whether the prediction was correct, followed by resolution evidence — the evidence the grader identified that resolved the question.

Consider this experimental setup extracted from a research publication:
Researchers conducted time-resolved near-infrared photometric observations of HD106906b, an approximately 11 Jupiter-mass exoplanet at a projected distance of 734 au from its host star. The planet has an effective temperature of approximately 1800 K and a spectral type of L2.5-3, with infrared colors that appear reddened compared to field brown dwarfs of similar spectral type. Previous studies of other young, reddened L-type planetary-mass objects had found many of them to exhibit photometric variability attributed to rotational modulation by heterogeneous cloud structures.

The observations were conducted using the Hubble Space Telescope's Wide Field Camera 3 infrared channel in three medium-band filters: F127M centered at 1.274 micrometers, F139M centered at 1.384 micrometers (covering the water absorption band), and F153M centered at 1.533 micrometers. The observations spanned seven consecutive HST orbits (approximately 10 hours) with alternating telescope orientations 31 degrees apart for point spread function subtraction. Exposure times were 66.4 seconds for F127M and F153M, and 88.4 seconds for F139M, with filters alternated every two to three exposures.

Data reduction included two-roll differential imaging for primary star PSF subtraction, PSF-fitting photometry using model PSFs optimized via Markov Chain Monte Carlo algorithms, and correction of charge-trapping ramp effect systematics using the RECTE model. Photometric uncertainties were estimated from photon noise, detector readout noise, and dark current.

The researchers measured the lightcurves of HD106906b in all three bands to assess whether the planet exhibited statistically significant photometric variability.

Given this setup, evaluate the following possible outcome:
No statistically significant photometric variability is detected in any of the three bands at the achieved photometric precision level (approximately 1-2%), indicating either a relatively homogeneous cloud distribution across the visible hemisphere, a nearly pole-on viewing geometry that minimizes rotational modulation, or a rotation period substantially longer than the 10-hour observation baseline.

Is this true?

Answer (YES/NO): YES